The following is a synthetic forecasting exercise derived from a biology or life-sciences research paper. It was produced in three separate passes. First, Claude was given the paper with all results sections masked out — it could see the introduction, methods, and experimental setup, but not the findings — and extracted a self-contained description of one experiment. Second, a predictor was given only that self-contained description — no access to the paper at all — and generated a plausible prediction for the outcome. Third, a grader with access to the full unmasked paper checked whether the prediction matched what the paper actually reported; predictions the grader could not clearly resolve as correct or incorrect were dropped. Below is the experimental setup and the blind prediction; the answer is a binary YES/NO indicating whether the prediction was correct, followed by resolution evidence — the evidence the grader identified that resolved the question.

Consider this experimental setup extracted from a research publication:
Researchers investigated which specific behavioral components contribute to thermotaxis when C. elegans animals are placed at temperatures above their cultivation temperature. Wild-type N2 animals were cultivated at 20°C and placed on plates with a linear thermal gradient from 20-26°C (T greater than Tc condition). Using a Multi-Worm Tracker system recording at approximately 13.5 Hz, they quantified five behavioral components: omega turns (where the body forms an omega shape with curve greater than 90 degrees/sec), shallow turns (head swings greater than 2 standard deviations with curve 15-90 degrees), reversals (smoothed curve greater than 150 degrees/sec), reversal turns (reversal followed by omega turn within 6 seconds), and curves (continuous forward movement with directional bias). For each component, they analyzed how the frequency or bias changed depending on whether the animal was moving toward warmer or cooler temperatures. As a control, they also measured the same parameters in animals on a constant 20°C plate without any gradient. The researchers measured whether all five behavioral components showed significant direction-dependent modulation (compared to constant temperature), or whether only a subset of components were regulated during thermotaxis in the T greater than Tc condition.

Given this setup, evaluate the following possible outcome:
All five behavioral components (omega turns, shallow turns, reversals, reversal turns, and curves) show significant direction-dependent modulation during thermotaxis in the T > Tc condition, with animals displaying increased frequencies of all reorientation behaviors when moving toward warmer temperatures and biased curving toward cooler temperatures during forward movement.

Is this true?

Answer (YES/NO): YES